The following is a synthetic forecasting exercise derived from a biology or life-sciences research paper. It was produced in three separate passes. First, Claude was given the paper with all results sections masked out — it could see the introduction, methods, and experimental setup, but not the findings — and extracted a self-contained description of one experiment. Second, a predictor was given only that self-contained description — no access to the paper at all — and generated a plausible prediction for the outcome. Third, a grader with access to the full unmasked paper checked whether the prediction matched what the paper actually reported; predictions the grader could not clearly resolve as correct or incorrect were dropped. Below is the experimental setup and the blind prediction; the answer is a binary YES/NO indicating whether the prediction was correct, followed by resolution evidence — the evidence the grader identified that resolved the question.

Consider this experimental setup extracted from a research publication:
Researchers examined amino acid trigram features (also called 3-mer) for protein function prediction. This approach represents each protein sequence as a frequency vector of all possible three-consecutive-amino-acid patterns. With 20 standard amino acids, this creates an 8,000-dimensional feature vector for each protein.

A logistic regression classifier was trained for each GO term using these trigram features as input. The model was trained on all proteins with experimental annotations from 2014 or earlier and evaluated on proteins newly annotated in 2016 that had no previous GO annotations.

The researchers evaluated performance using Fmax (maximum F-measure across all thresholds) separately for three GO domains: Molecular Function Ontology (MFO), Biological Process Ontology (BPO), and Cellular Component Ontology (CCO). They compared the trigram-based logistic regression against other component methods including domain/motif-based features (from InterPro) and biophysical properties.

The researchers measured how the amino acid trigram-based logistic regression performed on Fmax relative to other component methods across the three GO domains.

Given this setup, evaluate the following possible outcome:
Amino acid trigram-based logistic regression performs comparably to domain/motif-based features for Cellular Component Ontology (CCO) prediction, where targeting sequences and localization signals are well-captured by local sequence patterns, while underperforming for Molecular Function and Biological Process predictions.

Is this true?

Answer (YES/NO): NO